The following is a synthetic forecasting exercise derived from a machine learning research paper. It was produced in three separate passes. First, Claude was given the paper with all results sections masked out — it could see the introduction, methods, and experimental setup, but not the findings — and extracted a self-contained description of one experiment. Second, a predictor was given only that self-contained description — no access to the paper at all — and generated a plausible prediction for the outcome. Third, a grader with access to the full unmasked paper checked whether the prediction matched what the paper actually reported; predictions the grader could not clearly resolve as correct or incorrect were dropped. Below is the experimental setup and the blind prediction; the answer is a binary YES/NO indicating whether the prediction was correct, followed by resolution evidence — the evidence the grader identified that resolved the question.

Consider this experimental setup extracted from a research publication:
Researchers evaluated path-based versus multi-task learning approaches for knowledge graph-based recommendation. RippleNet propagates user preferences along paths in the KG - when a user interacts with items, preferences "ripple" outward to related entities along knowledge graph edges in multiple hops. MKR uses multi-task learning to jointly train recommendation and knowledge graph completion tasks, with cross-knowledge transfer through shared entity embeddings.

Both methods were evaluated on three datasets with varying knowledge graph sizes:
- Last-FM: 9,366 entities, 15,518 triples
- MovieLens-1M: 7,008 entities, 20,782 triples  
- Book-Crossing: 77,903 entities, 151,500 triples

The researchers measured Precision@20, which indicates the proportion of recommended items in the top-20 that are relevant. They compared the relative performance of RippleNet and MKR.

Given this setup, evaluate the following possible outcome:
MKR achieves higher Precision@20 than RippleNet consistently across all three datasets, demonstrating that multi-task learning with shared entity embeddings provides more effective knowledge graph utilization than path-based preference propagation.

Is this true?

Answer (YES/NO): NO